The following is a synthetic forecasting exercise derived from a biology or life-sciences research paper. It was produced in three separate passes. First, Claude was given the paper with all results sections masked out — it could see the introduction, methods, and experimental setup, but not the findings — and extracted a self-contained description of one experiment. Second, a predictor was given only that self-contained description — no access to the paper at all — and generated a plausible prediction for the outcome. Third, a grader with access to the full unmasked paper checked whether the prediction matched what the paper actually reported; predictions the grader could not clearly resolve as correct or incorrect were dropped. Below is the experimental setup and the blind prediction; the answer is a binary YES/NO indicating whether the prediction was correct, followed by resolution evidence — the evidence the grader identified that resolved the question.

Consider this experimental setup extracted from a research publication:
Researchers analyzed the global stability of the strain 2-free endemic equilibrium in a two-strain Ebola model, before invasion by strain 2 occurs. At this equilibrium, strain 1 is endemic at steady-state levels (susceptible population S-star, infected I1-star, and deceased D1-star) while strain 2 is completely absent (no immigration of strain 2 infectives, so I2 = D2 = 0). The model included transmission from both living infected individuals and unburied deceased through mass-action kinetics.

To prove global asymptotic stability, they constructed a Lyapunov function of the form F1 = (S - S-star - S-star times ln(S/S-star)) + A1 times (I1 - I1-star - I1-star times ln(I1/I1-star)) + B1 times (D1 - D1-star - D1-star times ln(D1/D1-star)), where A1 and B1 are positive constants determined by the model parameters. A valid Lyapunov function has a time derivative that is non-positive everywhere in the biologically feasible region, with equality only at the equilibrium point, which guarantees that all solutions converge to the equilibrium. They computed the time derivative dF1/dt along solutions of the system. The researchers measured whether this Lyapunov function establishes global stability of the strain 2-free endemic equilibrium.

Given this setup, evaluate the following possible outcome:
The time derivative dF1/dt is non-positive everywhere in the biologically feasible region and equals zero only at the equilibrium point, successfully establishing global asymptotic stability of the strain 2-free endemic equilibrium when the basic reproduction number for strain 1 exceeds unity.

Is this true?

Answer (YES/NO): YES